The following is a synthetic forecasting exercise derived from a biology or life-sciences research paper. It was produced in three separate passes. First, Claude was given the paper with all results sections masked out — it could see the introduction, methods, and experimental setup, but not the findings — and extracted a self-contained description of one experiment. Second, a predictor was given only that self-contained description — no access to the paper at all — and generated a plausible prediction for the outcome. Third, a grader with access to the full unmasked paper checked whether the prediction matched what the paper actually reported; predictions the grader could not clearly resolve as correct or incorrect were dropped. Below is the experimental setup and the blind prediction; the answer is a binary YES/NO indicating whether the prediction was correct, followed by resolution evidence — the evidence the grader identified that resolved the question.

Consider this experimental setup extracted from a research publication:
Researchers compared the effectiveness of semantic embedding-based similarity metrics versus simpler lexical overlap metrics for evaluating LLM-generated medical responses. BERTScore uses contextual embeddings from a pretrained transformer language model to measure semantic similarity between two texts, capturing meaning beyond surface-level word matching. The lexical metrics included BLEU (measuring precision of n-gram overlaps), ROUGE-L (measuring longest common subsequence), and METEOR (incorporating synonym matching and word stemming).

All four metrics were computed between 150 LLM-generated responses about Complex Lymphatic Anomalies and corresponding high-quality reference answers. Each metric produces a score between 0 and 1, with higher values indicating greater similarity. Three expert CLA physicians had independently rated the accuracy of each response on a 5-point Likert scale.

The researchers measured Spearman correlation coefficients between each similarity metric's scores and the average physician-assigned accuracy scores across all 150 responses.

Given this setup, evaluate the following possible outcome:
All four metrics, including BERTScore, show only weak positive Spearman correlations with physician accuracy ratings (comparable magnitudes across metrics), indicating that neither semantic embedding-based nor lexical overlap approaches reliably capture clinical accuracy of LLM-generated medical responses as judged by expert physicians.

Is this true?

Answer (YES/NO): NO